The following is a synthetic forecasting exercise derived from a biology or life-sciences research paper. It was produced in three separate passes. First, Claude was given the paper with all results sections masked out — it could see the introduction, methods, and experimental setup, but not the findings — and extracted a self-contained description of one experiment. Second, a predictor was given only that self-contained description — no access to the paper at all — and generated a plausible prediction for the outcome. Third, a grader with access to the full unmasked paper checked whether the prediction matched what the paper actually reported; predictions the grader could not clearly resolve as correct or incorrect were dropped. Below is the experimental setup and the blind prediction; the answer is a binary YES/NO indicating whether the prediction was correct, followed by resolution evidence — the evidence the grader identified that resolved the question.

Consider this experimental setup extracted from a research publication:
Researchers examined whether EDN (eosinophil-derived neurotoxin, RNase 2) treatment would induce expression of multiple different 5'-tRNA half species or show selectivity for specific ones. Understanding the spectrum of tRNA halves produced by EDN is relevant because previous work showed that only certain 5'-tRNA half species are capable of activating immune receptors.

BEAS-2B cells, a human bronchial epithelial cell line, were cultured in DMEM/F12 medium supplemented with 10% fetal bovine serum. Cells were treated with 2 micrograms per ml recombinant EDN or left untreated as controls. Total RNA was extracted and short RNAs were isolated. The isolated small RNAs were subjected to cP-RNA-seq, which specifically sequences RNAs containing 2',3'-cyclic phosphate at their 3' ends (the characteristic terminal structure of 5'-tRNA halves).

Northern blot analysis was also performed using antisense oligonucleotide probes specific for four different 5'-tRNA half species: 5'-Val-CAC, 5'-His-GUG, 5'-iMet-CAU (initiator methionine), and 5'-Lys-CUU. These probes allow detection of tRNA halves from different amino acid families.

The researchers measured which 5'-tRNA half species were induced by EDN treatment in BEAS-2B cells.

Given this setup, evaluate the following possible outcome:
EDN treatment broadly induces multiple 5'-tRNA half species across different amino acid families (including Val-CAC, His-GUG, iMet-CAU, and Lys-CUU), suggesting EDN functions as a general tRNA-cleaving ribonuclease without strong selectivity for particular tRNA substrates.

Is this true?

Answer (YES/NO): NO